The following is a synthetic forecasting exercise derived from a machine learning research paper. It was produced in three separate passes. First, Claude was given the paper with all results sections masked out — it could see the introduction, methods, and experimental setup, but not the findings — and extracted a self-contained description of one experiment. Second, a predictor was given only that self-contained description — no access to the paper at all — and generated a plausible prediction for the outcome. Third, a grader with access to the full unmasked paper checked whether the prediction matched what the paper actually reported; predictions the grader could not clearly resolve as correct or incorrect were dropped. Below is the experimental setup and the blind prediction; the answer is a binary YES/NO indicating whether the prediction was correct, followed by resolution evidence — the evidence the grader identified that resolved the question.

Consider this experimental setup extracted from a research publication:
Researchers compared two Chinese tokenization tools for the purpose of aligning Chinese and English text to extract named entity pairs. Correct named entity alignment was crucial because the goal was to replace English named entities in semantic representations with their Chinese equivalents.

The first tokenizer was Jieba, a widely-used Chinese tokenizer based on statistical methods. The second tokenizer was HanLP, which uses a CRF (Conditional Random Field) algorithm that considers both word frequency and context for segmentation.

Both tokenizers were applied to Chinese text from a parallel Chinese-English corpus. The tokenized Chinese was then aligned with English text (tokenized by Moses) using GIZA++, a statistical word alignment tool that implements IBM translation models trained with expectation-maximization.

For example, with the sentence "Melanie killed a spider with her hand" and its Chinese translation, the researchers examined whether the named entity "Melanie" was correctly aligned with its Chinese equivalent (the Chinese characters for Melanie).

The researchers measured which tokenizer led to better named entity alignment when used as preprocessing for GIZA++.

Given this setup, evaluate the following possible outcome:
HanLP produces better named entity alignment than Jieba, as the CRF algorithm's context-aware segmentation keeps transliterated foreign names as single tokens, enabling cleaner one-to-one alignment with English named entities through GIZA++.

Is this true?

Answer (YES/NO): YES